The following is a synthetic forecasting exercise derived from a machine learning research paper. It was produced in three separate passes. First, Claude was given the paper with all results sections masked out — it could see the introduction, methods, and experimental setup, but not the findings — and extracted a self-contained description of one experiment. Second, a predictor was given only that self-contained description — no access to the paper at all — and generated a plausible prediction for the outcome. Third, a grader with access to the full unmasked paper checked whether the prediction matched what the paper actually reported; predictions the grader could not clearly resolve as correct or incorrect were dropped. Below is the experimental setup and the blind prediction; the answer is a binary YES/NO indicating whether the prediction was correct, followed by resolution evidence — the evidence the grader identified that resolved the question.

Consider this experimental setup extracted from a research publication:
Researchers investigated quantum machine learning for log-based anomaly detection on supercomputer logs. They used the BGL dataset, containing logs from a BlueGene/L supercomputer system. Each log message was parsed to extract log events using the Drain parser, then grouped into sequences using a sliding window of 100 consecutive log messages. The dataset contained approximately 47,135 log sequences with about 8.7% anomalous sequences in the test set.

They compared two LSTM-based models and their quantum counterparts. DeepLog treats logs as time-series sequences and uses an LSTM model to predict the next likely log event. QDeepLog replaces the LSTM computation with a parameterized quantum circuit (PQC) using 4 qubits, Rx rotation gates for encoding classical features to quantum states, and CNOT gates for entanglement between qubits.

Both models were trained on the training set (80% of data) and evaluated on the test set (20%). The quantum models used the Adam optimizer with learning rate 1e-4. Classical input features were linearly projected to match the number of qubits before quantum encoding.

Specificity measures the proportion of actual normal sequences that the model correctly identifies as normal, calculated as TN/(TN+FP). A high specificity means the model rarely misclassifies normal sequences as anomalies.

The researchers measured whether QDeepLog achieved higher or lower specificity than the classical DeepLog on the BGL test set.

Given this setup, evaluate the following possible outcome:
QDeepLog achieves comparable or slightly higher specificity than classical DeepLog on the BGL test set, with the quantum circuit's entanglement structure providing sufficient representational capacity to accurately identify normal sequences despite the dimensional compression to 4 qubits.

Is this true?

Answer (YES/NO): YES